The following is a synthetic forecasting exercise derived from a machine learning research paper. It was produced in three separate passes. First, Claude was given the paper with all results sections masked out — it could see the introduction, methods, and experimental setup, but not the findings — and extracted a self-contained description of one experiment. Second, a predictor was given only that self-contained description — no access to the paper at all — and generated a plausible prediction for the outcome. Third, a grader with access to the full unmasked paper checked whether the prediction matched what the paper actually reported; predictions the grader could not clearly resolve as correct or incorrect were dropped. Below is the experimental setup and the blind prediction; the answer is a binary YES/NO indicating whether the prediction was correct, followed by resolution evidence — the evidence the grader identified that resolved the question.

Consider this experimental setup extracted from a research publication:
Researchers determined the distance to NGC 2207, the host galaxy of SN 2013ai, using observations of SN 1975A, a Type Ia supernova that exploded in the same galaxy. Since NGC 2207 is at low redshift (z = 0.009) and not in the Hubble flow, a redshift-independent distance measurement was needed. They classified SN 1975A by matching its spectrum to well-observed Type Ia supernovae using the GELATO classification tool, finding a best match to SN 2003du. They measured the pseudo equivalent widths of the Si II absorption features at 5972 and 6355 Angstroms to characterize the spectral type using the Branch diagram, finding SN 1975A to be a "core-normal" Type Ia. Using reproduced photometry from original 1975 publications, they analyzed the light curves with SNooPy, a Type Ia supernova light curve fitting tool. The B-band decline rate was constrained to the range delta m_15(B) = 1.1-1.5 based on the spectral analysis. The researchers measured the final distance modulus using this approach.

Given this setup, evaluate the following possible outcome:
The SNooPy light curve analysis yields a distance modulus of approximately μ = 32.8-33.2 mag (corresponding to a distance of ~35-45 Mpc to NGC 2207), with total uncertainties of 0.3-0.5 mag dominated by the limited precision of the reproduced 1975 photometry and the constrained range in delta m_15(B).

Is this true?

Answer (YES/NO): NO